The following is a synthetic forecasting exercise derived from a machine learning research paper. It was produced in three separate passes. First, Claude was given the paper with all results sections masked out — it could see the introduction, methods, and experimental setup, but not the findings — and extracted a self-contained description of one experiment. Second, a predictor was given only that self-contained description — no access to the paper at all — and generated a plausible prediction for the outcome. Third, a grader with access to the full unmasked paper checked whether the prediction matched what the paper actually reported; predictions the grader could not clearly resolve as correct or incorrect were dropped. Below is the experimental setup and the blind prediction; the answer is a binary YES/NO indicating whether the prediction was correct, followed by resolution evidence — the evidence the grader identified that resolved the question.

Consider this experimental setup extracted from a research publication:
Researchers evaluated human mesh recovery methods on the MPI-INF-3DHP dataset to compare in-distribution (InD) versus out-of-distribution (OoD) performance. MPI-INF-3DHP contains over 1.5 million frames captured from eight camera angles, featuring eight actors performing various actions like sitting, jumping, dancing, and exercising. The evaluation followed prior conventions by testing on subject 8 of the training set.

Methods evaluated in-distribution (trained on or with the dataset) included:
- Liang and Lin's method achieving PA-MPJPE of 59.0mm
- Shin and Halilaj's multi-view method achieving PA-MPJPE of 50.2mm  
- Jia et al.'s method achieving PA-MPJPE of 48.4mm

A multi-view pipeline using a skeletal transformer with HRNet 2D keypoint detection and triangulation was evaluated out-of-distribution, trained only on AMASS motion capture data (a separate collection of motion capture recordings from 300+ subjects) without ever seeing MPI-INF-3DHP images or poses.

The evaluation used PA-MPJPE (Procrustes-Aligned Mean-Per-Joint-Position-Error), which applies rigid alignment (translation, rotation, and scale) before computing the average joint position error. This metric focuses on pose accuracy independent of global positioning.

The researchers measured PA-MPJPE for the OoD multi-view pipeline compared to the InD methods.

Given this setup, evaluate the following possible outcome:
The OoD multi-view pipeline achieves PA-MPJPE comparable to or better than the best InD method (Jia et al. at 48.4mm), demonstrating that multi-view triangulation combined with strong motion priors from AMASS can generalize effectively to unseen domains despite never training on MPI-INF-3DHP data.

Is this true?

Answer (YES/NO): NO